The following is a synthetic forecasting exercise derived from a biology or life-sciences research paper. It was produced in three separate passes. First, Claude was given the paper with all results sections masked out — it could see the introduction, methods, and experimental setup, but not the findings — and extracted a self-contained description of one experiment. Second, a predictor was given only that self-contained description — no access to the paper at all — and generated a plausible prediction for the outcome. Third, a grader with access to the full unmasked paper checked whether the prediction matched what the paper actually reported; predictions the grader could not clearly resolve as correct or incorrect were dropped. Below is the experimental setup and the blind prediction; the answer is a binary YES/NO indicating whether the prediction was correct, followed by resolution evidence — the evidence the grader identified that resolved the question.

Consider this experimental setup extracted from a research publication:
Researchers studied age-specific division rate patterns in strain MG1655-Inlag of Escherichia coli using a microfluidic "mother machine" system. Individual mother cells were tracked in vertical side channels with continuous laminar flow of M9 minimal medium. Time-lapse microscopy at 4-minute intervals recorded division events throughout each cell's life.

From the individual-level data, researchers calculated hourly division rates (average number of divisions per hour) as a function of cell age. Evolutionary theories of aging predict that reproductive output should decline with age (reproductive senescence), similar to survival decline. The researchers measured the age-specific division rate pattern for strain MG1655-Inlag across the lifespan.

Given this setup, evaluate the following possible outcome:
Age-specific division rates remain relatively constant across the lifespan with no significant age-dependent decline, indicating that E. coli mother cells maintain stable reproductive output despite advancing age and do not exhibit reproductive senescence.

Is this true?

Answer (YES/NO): NO